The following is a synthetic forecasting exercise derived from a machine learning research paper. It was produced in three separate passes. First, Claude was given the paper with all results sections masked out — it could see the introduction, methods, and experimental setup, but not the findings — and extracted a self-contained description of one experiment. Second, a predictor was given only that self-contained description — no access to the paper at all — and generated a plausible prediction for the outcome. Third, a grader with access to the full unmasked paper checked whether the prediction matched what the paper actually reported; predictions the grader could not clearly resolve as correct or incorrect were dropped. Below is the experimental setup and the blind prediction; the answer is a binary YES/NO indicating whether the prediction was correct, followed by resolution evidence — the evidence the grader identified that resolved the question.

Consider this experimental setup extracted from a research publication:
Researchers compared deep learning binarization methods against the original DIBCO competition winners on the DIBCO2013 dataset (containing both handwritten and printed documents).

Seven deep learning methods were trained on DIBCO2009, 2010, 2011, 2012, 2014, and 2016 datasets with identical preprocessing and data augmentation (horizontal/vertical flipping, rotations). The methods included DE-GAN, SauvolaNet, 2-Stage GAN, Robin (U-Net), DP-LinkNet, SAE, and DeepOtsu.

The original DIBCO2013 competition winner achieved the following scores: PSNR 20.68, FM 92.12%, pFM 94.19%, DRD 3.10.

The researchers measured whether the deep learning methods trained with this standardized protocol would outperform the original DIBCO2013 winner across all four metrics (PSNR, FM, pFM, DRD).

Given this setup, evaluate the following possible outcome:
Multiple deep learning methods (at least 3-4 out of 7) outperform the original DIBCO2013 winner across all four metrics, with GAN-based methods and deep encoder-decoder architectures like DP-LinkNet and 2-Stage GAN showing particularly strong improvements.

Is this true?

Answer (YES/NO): YES